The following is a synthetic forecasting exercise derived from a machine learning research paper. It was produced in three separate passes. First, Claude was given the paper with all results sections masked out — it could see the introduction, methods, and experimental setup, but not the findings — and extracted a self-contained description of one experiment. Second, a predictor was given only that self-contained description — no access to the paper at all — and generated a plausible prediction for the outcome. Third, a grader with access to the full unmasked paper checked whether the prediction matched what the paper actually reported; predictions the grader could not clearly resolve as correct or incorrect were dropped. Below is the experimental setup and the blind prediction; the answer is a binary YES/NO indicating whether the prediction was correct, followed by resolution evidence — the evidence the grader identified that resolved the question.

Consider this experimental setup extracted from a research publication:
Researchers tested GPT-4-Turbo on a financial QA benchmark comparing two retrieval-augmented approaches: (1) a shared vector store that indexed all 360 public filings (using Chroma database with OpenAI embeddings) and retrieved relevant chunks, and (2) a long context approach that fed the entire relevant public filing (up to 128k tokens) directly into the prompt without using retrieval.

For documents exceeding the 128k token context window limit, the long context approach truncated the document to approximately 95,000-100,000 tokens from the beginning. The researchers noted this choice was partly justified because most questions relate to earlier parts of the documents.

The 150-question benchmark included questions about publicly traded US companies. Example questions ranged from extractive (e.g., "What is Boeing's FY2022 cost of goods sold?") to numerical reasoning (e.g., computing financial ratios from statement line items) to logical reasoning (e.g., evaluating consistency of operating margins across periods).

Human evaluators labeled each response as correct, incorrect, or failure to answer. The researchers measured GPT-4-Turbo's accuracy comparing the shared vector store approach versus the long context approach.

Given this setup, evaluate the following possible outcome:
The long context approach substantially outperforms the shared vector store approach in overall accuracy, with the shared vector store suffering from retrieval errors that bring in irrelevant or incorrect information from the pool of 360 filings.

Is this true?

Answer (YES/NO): NO